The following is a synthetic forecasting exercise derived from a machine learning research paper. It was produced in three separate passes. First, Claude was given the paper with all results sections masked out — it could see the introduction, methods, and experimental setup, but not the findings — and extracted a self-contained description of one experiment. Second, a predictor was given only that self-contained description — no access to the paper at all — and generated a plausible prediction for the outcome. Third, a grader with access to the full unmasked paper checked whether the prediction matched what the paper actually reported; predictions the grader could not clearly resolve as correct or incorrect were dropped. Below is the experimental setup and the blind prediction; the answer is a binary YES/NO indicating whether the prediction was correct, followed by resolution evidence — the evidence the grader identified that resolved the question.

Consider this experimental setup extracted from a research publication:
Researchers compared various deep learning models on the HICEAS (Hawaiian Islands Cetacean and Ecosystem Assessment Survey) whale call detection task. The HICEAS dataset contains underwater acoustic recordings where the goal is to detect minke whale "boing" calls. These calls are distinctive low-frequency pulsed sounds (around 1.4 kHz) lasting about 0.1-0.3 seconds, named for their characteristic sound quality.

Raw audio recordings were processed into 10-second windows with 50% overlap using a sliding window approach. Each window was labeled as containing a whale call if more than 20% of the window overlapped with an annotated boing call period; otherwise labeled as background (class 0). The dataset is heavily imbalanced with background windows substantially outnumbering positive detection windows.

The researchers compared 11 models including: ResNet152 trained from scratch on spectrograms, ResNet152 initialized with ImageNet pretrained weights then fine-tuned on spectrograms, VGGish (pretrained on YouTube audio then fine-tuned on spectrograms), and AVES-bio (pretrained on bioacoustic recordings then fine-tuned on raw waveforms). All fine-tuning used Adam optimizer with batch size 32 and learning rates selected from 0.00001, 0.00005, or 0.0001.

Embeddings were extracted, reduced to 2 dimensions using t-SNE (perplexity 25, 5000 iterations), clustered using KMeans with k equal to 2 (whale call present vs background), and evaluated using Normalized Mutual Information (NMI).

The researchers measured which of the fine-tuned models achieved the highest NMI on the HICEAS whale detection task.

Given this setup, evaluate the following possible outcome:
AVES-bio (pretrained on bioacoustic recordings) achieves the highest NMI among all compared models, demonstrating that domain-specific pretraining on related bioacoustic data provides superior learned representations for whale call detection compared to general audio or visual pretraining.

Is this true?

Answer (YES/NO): NO